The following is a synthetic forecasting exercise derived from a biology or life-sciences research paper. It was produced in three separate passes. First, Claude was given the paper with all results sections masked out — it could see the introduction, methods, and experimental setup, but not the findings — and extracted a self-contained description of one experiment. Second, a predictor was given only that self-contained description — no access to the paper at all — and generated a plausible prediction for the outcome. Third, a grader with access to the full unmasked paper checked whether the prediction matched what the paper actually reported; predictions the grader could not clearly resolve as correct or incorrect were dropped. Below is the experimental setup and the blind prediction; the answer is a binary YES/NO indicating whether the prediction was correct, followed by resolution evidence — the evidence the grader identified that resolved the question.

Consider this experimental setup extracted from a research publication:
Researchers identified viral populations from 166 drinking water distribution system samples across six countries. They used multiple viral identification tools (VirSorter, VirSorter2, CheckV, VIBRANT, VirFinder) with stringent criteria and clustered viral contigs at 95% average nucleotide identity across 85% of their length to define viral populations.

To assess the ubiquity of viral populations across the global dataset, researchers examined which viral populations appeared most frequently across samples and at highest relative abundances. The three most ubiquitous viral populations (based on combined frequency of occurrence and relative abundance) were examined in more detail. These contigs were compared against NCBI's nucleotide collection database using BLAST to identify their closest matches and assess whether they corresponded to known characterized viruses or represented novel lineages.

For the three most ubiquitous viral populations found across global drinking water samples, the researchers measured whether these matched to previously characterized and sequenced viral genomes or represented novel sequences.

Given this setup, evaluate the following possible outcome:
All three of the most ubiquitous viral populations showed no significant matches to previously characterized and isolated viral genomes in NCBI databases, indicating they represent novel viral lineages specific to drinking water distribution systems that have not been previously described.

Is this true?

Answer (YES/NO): NO